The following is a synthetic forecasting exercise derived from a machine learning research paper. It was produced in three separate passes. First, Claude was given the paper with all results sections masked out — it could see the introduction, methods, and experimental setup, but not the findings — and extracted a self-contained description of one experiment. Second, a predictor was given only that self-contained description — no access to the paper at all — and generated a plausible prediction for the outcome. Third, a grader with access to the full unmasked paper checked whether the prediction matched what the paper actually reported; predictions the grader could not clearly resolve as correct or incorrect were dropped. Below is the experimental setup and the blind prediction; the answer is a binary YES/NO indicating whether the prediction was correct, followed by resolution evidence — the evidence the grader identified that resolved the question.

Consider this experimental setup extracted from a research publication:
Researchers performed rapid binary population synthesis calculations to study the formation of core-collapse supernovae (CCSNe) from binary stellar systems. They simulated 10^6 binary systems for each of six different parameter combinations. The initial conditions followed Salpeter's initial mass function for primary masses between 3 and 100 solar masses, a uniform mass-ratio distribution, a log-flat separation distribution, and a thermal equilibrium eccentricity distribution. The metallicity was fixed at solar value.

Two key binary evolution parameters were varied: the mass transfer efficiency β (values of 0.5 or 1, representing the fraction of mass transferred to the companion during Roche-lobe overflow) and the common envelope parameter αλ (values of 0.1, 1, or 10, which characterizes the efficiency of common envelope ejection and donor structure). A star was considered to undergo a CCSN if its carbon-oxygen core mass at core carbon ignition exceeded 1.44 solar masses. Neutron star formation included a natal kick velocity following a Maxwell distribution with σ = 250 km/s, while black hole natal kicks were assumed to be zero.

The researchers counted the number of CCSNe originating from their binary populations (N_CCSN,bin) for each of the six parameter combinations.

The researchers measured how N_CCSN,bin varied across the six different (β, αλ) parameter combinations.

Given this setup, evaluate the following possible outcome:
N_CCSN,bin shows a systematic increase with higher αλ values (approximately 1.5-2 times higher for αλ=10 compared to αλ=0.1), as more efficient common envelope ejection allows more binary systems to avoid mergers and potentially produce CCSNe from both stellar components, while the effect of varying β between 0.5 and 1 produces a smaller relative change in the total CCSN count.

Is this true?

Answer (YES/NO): NO